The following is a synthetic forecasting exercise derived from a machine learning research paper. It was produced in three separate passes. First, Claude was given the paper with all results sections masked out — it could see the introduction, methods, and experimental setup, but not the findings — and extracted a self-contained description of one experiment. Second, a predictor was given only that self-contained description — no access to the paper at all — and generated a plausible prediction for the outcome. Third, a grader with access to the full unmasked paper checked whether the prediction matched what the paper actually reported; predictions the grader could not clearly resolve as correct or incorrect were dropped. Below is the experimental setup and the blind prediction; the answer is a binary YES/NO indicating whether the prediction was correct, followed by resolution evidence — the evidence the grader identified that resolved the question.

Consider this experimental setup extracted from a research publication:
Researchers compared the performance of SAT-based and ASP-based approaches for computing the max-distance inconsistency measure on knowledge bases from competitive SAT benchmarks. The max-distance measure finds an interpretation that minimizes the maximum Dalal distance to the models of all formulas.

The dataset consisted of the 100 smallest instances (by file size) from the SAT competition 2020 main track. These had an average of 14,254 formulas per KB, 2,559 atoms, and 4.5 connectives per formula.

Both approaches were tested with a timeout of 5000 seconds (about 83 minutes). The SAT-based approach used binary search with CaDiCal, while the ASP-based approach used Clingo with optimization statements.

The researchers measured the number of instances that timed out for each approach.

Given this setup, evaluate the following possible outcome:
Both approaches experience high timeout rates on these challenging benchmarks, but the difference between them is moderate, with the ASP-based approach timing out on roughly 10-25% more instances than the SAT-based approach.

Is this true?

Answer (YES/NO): NO